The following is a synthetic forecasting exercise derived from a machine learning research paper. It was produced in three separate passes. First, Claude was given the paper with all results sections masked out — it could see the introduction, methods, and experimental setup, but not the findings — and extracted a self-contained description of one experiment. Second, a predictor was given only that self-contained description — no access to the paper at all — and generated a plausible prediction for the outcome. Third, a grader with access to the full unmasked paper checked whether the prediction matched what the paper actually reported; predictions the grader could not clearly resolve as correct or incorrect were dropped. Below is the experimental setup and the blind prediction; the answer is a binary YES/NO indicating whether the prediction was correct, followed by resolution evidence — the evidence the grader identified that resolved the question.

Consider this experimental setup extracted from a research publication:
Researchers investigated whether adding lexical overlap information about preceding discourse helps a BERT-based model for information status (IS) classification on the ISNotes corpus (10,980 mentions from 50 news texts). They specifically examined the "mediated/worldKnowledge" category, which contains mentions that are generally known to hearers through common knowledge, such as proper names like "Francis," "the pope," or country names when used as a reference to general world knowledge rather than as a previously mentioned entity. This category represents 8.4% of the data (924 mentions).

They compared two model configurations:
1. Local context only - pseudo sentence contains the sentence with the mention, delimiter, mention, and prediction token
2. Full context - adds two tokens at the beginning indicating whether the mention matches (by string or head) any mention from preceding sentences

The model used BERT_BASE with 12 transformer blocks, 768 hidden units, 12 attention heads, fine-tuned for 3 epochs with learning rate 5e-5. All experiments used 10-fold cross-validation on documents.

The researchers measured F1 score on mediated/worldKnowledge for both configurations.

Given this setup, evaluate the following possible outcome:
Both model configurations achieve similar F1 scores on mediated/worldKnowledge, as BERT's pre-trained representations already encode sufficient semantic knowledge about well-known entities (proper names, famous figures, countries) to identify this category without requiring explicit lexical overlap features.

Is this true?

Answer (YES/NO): NO